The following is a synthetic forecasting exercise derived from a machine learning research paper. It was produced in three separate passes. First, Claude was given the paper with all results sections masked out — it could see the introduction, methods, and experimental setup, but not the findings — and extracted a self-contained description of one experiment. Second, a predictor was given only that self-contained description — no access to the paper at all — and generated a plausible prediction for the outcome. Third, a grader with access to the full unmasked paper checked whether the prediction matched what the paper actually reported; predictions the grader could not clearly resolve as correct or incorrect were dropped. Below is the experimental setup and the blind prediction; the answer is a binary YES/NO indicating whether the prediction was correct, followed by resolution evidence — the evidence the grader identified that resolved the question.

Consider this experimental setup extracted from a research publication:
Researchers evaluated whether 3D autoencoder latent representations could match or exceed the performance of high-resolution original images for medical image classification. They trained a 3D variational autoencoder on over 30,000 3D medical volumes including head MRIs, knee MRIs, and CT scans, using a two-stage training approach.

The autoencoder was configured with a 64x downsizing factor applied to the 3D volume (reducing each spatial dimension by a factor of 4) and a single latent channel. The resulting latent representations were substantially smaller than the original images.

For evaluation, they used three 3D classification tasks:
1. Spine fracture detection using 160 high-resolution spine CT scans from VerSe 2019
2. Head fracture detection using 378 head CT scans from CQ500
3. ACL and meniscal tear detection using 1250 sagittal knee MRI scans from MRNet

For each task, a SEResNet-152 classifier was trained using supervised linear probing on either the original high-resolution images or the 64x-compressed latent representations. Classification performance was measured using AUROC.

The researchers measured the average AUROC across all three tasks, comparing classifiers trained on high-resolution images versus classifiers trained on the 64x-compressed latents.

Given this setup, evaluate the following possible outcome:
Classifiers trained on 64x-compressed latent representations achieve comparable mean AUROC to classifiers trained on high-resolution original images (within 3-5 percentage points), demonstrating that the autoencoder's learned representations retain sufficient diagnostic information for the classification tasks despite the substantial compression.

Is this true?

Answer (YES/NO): NO